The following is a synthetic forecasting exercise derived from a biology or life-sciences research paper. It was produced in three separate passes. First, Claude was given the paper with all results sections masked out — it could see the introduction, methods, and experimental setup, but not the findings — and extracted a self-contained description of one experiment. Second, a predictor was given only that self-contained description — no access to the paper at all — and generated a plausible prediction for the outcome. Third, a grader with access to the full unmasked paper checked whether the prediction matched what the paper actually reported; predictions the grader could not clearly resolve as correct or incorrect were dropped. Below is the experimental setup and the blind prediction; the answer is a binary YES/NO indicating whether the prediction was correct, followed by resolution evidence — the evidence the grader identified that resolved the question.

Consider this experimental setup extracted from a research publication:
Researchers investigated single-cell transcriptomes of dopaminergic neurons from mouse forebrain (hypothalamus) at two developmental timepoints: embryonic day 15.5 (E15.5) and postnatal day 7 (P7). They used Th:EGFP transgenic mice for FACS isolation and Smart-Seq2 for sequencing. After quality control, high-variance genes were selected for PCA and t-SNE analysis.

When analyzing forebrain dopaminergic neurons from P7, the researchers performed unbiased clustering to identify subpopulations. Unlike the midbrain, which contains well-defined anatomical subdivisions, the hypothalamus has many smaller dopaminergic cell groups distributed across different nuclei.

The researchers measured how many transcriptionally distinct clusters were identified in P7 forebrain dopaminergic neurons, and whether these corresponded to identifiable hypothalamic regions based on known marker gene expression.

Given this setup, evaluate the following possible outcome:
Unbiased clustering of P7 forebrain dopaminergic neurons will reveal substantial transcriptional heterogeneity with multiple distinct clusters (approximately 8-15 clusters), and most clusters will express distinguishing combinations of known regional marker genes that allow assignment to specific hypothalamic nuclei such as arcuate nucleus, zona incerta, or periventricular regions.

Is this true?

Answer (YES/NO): NO